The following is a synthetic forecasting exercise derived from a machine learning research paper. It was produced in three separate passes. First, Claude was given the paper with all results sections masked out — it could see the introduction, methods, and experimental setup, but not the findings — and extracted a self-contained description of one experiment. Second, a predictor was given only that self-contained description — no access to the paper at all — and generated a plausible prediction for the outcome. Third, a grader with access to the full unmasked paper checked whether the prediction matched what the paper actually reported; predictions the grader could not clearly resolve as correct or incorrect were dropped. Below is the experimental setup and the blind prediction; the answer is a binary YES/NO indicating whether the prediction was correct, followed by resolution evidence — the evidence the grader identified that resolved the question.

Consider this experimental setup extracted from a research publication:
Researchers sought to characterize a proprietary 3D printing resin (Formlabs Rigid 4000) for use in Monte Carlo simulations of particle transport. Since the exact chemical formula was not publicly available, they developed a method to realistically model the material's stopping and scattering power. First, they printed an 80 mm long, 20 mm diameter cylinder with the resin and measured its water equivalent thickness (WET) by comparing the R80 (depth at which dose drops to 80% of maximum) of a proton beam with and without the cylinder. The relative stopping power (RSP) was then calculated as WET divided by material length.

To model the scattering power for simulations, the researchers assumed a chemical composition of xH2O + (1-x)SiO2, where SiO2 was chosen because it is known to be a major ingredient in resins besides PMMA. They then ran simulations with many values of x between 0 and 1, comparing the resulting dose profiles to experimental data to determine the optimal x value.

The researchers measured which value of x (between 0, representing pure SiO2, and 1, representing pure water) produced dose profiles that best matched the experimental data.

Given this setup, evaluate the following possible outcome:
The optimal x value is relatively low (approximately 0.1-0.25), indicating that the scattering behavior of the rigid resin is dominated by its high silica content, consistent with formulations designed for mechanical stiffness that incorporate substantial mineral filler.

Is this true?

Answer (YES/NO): NO